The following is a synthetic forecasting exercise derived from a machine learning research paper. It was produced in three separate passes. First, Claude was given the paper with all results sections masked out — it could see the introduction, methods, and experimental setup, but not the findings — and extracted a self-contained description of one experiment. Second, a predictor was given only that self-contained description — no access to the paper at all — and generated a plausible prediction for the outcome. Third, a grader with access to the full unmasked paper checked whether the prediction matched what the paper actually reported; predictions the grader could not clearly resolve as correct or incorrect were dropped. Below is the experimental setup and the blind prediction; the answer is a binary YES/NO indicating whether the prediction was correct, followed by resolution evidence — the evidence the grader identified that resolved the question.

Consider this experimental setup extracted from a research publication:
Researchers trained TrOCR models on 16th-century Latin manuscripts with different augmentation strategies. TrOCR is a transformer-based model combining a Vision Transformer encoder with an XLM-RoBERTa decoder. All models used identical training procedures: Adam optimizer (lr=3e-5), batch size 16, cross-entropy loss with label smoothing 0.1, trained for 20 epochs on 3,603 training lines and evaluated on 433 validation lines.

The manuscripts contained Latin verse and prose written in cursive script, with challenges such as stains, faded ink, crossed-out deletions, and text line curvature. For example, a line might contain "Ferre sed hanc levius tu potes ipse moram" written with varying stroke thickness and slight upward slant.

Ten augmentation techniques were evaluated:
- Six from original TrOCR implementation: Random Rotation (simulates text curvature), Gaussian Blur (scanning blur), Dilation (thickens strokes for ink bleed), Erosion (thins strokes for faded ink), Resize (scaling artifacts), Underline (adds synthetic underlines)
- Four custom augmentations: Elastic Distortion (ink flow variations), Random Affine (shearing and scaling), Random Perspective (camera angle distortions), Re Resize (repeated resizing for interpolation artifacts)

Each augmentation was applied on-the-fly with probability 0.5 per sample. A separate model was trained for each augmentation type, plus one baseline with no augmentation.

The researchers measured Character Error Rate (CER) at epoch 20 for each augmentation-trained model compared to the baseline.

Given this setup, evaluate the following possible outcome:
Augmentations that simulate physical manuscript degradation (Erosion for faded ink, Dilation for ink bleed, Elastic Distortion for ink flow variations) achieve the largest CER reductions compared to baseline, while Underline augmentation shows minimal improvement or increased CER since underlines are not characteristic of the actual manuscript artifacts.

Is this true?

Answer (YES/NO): NO